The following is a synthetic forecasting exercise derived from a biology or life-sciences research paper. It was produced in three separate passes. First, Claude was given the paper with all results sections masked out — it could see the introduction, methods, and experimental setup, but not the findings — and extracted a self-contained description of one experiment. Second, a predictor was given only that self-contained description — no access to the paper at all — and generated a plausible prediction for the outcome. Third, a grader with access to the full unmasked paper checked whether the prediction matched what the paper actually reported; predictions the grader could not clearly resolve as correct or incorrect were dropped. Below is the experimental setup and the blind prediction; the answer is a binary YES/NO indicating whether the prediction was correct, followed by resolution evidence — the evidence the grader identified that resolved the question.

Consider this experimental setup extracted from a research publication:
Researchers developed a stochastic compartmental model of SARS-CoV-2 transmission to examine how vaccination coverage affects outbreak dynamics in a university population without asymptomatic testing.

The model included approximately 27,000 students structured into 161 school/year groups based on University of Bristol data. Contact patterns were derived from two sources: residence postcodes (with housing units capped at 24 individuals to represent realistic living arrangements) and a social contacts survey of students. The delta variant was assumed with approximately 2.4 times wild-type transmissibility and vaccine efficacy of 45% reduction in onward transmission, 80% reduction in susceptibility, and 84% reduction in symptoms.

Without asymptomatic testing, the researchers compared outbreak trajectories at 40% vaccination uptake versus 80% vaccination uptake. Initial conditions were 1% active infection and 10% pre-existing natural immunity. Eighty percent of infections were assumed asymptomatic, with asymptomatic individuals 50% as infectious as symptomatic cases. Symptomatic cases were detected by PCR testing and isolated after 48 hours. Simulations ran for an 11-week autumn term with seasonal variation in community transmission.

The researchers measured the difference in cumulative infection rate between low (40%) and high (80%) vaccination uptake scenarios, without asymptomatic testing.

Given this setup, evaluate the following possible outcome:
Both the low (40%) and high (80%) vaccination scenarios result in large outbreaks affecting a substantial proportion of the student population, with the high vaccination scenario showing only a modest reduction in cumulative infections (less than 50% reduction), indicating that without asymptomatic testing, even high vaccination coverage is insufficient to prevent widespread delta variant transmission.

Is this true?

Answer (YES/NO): NO